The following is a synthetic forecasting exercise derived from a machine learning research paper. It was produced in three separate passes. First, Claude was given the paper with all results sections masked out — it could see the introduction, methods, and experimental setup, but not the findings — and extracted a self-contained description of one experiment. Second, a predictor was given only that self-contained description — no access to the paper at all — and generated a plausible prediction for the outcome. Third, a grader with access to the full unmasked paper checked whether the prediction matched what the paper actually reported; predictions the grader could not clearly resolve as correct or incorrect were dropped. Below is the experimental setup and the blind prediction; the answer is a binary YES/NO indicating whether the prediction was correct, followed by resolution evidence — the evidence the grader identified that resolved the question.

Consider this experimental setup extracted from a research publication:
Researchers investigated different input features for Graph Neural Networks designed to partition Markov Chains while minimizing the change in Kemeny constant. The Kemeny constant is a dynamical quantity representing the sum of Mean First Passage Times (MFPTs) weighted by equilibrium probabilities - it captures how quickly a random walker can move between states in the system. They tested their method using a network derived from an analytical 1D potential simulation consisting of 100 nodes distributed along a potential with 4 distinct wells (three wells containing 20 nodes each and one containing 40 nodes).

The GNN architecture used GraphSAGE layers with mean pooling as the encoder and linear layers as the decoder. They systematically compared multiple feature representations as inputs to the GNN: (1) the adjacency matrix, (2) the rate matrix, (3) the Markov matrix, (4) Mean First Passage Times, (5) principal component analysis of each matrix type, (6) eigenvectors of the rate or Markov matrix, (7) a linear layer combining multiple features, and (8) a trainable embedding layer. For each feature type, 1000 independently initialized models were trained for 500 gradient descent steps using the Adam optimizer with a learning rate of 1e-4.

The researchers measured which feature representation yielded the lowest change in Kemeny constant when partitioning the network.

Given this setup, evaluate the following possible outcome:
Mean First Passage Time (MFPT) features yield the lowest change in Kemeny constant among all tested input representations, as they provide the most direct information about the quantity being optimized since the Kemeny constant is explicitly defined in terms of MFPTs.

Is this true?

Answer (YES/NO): NO